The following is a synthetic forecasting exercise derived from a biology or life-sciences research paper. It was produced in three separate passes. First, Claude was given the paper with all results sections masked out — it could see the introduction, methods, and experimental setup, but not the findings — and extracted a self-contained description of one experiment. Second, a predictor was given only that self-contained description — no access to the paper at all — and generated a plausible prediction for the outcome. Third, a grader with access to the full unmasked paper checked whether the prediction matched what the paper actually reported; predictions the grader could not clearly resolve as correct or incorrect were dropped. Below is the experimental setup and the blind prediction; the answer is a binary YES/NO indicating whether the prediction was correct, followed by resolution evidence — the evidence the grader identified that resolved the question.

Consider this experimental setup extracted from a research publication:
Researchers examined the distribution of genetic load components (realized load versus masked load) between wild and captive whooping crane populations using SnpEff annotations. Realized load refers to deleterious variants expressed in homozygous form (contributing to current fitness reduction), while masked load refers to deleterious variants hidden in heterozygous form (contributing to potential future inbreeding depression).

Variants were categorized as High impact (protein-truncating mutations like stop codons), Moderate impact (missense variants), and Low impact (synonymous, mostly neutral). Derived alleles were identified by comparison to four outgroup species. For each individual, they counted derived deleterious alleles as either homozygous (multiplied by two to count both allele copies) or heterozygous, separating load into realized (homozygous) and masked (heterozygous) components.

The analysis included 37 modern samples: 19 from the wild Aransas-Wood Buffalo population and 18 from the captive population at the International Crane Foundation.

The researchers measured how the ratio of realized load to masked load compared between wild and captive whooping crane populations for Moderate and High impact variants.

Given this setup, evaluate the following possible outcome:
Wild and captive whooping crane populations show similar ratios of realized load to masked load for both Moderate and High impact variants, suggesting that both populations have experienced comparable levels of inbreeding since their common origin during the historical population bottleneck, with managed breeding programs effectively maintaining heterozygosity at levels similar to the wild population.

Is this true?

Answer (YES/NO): YES